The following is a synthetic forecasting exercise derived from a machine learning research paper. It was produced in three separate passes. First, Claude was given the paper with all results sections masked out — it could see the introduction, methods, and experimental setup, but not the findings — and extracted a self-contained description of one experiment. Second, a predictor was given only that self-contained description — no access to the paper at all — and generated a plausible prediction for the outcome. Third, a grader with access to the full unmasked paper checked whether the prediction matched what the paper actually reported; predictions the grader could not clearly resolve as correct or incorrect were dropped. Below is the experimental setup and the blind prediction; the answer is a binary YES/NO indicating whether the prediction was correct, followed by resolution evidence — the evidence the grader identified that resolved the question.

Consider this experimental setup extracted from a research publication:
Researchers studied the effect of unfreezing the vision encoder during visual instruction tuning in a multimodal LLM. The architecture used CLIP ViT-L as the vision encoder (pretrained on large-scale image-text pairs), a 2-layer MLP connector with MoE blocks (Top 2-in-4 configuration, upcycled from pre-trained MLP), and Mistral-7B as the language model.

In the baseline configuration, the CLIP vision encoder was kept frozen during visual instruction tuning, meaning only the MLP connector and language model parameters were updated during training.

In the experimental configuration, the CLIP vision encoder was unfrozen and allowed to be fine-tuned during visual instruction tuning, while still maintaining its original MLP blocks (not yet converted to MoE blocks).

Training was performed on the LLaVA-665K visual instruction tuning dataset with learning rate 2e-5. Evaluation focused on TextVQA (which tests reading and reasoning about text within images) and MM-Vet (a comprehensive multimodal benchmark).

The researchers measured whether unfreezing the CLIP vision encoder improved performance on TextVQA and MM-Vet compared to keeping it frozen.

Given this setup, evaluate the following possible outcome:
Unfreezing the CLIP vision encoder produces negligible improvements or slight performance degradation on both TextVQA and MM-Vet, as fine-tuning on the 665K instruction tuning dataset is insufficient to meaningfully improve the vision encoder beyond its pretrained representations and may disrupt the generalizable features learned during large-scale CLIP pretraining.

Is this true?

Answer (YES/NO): NO